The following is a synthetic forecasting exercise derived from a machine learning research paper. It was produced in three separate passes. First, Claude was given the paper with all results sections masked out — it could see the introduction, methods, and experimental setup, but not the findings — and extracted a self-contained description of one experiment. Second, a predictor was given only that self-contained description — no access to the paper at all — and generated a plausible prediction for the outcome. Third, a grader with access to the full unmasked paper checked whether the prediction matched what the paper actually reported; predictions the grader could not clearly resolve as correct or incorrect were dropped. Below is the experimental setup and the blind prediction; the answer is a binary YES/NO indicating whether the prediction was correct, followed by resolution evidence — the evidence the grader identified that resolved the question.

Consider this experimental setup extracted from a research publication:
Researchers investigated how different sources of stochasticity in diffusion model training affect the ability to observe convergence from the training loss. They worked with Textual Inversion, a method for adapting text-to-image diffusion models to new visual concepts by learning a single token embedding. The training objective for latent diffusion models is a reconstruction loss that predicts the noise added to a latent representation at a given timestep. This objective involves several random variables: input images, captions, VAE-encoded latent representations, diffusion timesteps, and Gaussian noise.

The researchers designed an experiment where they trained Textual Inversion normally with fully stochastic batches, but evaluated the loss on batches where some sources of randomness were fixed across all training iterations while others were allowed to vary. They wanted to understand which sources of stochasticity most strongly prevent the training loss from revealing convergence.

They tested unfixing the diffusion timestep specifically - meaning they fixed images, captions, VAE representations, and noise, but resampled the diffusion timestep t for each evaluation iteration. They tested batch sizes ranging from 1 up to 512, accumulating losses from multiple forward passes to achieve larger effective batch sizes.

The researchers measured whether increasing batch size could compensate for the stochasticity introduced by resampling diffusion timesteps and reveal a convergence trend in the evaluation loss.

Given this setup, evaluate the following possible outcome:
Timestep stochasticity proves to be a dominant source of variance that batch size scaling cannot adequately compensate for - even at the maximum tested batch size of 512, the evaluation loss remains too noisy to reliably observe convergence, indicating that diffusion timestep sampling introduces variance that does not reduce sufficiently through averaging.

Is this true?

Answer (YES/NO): YES